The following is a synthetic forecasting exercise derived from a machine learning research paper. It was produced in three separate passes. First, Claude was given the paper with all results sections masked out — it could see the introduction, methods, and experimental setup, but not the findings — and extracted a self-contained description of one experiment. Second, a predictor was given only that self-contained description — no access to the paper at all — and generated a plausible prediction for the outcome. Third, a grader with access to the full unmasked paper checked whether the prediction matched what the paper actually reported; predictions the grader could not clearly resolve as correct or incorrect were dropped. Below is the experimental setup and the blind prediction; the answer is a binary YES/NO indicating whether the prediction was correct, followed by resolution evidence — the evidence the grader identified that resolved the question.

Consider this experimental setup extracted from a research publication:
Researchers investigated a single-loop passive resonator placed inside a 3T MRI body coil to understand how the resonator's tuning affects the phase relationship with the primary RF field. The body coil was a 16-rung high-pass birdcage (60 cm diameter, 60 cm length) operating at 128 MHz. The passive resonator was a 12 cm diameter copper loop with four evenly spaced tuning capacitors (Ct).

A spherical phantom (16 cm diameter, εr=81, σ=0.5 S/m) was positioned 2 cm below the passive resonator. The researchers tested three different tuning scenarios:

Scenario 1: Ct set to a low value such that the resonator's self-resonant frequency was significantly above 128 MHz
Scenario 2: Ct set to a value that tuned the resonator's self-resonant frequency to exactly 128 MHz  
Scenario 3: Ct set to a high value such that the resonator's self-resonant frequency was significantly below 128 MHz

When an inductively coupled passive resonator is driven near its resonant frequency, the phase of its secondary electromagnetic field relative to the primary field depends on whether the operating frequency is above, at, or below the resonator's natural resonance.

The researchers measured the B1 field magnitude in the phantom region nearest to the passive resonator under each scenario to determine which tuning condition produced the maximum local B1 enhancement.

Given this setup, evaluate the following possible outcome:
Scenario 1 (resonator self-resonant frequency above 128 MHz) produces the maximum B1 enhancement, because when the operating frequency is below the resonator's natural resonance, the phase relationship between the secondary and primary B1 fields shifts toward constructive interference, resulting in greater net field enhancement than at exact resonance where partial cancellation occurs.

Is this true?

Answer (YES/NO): YES